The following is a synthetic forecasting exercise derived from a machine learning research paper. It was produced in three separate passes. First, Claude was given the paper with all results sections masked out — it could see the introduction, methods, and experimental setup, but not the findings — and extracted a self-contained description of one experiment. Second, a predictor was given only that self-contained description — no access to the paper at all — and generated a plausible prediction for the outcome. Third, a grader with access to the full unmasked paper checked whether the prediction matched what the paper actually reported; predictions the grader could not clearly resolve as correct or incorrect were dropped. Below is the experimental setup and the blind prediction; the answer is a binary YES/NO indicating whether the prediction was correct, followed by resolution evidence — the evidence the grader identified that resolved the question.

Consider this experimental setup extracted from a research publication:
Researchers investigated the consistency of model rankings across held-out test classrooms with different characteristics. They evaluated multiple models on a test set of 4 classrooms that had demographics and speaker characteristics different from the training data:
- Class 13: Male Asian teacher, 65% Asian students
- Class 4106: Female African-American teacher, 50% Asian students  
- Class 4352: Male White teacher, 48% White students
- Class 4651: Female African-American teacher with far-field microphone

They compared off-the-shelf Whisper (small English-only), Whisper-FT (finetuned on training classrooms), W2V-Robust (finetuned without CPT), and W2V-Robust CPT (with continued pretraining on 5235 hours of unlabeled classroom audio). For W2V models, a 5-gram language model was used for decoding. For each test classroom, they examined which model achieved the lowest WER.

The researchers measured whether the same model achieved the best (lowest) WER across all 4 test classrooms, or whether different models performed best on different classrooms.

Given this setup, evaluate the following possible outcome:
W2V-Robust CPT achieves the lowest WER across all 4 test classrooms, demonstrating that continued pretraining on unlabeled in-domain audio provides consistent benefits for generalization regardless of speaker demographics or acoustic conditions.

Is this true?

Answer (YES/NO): NO